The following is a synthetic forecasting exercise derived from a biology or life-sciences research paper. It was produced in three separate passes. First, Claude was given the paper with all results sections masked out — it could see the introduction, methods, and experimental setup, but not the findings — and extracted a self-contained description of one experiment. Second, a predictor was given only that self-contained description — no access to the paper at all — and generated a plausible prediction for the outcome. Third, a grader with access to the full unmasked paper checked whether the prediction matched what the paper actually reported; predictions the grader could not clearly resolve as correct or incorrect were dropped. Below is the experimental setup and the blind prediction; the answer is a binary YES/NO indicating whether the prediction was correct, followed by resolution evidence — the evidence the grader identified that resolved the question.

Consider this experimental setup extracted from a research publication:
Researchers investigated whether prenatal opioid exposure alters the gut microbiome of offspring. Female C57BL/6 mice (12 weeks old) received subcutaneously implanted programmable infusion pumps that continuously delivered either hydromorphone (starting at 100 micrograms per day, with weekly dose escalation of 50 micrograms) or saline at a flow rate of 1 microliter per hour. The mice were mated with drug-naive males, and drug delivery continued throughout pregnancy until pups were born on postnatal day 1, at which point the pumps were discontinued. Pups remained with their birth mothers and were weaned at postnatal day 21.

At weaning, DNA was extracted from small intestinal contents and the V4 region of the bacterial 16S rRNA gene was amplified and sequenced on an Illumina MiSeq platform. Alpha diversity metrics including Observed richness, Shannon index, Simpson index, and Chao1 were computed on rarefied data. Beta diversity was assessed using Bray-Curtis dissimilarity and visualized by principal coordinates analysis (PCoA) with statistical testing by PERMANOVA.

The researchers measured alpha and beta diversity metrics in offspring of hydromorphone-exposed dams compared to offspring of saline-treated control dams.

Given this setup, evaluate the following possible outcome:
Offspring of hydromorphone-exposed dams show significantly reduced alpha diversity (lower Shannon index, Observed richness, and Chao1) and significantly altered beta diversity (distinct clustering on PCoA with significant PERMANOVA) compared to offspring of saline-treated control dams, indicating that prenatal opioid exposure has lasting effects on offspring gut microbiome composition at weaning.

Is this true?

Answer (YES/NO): NO